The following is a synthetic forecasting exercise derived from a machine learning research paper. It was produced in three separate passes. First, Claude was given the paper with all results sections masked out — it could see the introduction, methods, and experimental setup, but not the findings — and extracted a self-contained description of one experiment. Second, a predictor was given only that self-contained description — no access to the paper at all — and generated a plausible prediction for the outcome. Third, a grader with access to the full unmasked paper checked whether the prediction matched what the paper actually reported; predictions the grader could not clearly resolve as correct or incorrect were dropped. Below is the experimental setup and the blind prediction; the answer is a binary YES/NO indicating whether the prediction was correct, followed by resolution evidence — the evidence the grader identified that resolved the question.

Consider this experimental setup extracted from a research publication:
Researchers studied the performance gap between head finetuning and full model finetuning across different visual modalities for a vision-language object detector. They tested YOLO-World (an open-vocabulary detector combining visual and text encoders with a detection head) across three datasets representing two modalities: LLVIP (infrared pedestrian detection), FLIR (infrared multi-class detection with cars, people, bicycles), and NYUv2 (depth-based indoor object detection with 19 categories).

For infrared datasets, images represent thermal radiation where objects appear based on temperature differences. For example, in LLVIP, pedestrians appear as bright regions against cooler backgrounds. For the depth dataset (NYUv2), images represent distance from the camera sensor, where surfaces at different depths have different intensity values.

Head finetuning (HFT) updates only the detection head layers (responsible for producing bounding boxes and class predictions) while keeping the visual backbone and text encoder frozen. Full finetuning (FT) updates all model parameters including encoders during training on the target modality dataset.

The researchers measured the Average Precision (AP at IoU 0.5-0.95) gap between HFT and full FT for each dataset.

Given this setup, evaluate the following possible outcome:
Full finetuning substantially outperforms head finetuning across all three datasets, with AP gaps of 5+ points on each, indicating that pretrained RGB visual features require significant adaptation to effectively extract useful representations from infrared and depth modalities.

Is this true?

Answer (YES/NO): NO